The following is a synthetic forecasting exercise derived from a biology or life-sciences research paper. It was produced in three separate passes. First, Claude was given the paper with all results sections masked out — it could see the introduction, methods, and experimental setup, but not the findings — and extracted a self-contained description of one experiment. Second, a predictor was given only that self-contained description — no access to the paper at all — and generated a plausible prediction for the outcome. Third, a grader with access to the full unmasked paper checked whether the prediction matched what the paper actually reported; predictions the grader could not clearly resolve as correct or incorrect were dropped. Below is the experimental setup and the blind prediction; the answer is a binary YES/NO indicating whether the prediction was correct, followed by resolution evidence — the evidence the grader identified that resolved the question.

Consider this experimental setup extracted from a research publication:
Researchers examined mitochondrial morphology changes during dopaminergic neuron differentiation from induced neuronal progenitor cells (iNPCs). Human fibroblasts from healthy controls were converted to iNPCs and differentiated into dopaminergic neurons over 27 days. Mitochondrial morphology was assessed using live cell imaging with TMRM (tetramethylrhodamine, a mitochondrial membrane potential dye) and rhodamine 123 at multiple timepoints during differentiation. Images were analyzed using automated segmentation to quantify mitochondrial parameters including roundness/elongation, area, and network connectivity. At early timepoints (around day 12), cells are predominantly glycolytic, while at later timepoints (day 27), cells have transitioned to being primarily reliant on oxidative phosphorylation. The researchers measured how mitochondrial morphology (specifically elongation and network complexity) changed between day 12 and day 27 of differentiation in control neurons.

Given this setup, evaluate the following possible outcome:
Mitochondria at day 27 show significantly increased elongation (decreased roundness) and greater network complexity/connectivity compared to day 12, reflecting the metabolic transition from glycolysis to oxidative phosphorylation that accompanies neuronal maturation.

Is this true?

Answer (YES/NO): NO